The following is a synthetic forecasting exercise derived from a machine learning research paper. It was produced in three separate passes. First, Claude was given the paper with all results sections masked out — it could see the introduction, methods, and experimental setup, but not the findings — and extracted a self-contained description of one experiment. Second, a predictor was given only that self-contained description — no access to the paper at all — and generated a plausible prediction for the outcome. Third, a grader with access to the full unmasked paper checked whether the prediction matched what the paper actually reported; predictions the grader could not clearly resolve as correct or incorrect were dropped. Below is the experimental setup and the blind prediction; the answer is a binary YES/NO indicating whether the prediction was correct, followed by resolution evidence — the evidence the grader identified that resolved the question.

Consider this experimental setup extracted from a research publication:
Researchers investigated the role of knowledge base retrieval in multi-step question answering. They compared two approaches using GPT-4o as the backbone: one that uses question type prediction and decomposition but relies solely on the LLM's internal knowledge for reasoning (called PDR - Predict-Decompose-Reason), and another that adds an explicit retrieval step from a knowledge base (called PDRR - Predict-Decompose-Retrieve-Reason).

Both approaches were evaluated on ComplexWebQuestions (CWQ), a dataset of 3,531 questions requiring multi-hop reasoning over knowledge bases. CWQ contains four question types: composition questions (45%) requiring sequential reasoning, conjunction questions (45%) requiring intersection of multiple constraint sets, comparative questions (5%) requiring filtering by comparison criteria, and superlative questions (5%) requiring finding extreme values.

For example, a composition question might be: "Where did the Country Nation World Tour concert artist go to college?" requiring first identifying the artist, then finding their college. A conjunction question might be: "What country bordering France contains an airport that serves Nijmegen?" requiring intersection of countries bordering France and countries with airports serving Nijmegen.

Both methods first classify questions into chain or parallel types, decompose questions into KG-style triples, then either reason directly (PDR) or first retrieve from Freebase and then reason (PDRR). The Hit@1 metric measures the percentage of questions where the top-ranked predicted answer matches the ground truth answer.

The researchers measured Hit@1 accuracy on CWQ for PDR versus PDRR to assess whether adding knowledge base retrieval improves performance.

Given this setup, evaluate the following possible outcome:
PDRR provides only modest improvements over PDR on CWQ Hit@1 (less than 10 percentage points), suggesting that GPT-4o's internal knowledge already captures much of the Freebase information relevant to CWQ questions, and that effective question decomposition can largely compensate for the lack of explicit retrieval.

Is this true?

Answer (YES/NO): NO